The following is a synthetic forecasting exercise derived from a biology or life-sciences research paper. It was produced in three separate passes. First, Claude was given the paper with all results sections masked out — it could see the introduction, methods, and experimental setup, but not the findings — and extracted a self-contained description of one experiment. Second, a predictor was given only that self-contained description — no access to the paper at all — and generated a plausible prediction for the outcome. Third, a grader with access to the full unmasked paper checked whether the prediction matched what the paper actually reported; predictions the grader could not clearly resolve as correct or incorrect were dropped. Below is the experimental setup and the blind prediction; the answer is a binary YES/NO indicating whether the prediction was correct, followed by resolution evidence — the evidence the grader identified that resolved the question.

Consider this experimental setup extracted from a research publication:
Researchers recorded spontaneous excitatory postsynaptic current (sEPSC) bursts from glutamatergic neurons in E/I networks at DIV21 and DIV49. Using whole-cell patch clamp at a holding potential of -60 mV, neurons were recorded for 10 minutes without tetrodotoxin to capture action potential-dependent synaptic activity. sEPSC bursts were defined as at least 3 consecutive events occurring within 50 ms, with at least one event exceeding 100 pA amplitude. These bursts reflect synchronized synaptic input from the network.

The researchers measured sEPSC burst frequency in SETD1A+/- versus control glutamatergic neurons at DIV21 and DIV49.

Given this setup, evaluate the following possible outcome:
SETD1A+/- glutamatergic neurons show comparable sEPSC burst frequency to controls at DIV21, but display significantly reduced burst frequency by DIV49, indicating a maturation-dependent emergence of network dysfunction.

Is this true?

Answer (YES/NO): NO